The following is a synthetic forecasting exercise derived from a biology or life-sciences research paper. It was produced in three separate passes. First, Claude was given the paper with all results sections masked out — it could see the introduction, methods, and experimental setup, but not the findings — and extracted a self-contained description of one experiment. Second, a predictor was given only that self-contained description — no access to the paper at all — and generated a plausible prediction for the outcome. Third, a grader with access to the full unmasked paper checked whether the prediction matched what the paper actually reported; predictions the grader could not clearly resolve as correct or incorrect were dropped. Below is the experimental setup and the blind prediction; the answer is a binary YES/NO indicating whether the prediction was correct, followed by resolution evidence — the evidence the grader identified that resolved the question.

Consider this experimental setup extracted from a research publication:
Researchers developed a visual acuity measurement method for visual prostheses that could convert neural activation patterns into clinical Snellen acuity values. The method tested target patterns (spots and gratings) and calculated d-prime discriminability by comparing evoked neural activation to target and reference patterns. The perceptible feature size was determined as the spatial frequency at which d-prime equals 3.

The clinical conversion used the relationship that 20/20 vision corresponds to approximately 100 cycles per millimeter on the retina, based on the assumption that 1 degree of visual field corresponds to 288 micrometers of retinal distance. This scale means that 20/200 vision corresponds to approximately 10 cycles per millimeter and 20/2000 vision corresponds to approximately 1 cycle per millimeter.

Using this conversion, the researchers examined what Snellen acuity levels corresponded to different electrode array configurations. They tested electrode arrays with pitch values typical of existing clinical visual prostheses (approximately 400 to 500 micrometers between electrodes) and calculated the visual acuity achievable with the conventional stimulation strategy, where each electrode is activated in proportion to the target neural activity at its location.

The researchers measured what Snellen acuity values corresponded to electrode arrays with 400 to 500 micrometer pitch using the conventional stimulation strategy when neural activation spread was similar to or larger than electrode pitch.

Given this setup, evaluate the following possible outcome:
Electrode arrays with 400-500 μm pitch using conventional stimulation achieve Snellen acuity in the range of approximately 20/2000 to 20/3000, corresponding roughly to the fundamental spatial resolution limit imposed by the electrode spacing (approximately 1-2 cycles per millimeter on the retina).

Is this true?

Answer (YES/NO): NO